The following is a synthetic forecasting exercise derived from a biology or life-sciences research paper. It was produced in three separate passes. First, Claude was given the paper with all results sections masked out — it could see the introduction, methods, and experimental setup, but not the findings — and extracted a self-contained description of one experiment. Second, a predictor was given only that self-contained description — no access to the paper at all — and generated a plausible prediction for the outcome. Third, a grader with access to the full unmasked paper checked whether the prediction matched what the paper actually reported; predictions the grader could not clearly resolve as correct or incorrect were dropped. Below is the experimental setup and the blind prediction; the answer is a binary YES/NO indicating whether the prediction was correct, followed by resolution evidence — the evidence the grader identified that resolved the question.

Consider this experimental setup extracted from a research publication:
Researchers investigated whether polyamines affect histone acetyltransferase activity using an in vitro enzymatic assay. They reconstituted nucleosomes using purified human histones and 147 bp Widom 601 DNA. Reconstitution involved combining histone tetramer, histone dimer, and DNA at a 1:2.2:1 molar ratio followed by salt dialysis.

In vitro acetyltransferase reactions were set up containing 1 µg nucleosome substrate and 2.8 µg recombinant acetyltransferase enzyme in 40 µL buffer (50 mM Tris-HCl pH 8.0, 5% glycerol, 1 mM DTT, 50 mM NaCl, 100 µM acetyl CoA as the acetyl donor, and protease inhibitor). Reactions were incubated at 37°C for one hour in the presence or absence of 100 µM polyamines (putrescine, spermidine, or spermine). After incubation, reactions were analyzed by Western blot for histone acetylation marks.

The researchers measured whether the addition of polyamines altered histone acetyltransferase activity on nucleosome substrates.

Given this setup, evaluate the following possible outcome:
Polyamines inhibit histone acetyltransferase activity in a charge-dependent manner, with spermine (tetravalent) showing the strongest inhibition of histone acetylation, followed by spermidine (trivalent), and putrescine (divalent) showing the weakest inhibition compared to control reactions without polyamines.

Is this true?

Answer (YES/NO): NO